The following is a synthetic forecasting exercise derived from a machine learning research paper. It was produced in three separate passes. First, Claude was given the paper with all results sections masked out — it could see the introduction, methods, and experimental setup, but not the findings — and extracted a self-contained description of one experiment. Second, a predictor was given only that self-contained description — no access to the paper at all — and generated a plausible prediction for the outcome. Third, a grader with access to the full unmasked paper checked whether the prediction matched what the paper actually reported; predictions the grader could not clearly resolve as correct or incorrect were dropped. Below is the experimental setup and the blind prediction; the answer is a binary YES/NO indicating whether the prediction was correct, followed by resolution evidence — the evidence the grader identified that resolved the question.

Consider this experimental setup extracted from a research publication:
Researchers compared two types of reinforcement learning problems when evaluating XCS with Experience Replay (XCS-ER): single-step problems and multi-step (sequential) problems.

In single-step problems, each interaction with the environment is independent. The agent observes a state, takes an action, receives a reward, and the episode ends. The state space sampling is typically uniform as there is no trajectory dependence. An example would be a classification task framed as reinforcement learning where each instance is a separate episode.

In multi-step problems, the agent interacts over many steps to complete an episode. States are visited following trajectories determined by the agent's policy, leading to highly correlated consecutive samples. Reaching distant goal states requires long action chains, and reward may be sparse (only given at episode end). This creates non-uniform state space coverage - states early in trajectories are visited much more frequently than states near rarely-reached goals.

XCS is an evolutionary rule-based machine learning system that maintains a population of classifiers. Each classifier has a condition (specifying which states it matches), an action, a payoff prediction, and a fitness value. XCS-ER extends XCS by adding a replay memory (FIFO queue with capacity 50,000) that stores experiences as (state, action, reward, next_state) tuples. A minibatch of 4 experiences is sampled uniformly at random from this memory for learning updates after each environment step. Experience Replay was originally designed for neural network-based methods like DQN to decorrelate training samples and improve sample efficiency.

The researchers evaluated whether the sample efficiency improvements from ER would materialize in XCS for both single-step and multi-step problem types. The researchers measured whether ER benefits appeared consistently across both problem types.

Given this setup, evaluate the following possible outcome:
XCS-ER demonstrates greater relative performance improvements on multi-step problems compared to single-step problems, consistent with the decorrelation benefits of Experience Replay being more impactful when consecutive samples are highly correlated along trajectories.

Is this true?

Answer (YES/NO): NO